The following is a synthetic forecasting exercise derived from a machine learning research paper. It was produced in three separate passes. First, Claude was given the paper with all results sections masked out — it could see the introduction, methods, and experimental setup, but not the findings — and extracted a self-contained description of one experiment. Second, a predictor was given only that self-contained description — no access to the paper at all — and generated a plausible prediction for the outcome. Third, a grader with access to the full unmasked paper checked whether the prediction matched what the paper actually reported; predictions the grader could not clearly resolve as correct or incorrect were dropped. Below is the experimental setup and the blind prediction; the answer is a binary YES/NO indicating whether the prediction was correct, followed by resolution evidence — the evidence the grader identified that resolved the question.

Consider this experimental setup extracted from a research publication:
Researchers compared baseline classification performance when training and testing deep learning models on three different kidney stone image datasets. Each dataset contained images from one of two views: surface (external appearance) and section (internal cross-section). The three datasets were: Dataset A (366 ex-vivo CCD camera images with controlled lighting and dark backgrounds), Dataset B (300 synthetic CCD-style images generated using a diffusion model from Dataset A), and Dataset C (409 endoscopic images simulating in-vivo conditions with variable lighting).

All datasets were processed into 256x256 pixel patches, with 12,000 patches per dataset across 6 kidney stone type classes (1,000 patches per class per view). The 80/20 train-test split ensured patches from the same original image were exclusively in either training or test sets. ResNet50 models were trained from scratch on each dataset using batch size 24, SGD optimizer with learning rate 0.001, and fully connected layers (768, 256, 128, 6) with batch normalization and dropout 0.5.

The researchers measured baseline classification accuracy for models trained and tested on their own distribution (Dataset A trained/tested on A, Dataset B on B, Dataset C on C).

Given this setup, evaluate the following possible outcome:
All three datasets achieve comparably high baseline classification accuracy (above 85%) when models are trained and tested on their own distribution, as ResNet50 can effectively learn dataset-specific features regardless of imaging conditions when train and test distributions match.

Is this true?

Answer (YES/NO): NO